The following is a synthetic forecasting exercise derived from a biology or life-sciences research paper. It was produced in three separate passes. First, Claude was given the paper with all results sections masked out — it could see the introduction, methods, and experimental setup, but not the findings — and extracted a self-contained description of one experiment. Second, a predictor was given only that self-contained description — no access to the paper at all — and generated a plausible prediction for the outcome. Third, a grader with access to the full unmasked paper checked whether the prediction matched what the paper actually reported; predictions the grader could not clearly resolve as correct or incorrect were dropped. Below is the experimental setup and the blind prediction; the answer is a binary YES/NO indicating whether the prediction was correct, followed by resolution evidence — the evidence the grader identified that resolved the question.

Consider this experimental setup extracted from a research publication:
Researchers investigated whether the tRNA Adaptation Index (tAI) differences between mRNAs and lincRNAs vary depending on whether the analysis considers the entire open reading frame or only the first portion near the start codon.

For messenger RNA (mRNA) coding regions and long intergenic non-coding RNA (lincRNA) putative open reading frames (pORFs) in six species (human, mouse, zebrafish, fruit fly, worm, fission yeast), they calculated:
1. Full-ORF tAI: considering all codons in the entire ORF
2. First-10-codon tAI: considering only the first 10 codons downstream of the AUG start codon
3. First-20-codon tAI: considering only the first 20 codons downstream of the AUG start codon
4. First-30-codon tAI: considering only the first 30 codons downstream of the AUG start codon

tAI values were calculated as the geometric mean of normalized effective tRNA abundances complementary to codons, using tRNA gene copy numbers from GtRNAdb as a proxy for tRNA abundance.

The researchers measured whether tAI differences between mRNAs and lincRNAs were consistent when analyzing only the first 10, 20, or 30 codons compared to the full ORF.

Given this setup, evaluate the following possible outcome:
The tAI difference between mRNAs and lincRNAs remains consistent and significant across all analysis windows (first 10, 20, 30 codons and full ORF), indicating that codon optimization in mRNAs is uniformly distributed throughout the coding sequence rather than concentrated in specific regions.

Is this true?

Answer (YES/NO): NO